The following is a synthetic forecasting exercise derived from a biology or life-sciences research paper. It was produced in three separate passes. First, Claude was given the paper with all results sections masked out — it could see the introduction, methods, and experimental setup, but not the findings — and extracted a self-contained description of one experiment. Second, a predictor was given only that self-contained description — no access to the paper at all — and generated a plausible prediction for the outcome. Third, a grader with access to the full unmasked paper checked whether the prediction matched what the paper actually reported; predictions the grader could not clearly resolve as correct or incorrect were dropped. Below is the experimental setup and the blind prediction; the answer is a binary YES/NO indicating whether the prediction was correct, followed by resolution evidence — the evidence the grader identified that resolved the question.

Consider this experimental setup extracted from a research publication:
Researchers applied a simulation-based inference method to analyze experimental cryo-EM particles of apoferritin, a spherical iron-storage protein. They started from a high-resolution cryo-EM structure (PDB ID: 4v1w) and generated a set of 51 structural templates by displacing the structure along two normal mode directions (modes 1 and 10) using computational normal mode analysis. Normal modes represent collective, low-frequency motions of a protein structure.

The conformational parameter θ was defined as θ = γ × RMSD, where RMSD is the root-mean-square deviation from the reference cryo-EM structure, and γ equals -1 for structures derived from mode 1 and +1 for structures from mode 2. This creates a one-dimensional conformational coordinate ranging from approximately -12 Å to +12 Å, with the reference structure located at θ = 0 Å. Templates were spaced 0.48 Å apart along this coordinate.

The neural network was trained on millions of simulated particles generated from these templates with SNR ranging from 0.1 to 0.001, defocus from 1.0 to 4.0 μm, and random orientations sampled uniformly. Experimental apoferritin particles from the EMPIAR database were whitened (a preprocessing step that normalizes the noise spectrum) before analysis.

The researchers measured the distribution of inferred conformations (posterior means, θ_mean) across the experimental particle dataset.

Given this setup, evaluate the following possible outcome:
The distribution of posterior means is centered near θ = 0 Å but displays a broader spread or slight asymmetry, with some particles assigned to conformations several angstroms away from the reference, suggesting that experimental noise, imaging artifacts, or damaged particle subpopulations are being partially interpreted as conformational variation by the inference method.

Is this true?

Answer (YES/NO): NO